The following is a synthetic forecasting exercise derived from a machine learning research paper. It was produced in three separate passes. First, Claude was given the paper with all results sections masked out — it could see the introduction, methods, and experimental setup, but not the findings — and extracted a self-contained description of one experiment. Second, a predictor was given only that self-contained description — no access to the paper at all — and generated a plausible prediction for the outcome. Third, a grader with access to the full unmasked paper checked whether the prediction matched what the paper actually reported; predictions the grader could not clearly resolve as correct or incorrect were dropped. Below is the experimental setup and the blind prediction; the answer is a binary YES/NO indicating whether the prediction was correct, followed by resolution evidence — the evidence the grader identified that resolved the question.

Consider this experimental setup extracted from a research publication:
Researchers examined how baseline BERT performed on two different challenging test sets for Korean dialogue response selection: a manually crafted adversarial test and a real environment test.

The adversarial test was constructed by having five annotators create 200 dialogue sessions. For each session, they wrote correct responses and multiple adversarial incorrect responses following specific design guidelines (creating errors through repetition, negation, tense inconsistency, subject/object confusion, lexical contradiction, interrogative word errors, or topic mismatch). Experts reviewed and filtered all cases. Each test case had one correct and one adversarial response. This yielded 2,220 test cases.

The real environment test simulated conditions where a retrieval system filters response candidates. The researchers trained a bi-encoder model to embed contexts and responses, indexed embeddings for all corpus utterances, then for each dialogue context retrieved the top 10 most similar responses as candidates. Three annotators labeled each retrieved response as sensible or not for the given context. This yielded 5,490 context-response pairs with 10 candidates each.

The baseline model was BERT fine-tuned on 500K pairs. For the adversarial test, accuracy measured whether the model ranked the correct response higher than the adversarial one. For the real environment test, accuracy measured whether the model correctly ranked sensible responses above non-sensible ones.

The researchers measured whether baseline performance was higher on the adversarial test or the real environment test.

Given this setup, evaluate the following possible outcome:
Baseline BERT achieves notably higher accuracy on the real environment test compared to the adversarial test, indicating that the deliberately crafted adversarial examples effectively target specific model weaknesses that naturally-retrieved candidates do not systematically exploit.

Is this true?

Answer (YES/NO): NO